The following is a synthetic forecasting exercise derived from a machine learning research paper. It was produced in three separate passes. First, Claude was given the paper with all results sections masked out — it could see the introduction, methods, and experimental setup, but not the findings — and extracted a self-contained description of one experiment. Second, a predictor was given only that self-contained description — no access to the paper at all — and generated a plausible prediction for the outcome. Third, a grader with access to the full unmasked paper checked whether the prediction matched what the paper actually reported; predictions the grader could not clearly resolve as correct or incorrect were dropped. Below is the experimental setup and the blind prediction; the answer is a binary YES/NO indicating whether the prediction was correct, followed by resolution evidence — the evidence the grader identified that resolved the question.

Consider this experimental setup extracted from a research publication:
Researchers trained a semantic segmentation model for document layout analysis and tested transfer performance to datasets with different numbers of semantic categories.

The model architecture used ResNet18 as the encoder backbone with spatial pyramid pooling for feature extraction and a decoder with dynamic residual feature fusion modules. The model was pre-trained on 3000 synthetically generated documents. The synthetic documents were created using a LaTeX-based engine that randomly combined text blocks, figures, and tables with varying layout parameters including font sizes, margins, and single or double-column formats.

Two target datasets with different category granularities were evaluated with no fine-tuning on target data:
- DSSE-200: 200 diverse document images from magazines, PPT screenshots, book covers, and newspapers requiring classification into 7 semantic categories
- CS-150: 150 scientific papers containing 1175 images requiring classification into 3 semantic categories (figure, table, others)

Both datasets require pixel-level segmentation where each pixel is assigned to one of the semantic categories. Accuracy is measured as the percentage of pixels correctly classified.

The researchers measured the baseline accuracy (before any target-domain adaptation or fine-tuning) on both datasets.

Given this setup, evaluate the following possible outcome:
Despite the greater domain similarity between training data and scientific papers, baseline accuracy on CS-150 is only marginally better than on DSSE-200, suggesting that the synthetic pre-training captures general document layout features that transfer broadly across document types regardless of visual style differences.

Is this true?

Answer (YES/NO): NO